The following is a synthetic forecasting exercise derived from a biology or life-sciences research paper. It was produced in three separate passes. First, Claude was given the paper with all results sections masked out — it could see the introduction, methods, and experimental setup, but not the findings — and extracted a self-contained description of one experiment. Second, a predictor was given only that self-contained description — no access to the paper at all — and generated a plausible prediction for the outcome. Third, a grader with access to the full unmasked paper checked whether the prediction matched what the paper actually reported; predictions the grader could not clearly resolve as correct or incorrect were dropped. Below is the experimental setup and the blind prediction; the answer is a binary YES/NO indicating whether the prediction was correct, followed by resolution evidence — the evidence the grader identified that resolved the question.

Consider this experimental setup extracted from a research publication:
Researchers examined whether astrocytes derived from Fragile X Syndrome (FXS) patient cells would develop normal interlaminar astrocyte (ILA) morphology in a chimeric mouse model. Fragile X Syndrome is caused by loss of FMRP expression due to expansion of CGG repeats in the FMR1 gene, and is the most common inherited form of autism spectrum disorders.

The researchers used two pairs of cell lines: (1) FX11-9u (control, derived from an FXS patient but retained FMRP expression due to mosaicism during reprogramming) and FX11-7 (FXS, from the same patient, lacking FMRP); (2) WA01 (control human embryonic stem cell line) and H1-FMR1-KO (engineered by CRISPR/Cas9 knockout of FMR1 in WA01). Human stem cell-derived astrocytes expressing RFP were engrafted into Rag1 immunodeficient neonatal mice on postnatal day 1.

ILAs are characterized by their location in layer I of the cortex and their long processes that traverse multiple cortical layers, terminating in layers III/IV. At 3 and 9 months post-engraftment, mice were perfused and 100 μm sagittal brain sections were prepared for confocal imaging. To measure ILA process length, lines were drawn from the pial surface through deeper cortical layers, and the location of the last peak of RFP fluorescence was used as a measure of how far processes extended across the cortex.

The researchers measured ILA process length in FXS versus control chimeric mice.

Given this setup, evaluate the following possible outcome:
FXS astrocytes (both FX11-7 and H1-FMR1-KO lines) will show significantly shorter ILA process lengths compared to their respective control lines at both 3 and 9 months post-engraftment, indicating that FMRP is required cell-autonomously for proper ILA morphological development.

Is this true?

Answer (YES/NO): NO